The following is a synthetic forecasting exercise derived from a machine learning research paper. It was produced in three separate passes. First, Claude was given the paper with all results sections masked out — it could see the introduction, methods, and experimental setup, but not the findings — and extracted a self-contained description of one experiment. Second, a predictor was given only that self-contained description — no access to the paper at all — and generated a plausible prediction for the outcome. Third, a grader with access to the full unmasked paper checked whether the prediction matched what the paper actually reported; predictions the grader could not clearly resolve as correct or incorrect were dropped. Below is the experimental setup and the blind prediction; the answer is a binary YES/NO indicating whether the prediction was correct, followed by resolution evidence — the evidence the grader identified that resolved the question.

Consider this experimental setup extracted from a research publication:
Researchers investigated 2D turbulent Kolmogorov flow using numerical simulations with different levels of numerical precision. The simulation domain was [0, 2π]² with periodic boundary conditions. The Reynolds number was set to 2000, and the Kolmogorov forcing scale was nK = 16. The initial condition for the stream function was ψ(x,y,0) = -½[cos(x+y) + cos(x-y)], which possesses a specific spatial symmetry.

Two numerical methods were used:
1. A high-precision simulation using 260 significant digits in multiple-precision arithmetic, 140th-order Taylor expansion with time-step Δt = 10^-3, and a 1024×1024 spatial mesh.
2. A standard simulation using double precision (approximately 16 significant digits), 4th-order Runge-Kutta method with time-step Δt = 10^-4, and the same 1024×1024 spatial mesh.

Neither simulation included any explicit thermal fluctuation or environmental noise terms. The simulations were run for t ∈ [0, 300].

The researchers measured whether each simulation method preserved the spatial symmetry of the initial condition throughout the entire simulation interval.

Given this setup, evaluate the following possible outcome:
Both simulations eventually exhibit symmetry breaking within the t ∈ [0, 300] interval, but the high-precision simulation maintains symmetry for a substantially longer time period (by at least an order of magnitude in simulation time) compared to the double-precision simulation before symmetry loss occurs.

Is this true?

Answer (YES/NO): NO